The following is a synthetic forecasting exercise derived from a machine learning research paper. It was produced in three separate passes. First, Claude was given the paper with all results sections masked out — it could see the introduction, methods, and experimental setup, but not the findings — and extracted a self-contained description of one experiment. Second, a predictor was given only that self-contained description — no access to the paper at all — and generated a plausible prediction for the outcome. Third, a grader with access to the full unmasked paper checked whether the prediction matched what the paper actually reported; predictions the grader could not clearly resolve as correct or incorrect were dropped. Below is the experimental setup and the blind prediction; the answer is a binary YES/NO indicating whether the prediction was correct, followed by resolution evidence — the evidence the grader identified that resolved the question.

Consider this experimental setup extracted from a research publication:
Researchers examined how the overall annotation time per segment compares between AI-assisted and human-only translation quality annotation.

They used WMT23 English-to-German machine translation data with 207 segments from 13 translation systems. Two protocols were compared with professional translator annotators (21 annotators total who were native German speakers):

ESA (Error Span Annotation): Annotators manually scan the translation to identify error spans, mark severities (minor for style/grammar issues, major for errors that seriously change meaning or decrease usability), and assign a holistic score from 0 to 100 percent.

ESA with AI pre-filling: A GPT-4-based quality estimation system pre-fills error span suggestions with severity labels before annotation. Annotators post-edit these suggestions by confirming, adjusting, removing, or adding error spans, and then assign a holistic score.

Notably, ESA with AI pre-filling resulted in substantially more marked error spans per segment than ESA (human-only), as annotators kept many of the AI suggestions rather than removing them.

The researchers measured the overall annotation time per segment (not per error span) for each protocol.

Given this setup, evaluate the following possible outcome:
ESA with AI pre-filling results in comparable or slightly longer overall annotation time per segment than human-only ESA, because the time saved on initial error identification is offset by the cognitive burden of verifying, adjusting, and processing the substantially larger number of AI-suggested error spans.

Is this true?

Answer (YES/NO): NO